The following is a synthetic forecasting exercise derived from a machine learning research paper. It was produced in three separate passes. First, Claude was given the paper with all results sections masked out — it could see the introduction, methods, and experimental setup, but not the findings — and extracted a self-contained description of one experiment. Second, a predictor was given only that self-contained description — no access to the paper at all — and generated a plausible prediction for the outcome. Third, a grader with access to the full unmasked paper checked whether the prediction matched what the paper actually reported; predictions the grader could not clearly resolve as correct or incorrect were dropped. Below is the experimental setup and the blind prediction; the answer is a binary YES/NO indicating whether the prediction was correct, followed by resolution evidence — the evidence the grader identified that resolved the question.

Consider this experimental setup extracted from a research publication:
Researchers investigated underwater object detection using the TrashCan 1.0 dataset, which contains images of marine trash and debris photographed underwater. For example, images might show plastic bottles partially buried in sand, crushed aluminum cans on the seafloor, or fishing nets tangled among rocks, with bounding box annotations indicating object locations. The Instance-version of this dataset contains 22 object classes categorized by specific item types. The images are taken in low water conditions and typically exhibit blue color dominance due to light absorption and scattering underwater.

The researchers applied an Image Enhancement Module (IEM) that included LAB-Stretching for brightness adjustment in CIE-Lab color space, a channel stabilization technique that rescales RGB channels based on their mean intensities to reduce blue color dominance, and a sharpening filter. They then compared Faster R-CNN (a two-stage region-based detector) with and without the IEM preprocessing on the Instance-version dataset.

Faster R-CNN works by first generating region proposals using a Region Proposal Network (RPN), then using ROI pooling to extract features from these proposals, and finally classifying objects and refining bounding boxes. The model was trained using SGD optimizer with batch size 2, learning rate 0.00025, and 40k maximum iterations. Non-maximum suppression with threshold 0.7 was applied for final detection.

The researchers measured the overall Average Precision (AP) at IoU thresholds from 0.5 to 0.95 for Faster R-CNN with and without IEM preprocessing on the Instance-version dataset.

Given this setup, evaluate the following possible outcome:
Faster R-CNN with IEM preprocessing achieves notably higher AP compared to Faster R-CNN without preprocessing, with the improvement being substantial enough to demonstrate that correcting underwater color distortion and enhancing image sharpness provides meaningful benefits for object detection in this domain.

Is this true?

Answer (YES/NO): NO